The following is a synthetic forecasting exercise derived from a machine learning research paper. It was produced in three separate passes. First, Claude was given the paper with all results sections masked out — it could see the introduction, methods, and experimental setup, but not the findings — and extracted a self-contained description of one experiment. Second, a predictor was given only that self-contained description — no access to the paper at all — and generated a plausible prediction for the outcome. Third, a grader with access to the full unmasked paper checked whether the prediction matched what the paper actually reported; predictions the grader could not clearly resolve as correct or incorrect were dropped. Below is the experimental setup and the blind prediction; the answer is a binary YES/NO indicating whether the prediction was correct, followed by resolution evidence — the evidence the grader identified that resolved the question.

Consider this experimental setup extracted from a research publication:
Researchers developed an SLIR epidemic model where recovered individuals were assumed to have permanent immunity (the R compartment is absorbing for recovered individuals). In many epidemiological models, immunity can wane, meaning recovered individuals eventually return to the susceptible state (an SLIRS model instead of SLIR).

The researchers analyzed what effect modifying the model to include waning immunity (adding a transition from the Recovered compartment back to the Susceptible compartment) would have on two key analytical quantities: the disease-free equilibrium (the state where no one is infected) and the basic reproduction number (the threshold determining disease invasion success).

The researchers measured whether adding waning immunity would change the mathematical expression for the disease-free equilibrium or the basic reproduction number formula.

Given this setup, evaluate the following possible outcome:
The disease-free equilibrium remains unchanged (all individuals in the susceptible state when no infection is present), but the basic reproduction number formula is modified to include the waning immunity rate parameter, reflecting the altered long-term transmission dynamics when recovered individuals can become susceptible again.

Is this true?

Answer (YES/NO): NO